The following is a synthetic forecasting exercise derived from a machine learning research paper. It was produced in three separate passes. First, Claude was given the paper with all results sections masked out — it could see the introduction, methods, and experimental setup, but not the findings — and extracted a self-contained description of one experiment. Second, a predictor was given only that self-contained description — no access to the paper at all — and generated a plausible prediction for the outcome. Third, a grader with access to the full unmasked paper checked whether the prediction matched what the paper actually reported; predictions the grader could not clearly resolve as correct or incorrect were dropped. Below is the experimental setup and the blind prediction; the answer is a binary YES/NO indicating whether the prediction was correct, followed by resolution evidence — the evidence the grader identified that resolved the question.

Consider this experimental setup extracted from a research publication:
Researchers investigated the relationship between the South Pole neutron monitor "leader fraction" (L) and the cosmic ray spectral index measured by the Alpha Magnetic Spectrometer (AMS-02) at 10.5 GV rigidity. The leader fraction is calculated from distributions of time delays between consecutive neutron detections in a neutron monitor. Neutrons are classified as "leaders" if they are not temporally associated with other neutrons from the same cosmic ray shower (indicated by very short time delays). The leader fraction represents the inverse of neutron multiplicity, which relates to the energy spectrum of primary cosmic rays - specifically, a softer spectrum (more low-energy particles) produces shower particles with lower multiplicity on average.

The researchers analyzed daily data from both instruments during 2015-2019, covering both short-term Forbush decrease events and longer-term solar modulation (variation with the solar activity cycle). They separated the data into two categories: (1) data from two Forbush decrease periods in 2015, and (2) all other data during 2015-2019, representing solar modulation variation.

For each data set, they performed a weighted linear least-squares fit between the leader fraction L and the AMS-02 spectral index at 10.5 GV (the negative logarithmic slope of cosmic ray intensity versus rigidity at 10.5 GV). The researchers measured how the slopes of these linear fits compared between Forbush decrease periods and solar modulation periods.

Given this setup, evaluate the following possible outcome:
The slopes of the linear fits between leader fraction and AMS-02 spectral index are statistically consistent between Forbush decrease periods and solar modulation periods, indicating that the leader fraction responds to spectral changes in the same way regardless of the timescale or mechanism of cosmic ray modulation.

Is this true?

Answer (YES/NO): NO